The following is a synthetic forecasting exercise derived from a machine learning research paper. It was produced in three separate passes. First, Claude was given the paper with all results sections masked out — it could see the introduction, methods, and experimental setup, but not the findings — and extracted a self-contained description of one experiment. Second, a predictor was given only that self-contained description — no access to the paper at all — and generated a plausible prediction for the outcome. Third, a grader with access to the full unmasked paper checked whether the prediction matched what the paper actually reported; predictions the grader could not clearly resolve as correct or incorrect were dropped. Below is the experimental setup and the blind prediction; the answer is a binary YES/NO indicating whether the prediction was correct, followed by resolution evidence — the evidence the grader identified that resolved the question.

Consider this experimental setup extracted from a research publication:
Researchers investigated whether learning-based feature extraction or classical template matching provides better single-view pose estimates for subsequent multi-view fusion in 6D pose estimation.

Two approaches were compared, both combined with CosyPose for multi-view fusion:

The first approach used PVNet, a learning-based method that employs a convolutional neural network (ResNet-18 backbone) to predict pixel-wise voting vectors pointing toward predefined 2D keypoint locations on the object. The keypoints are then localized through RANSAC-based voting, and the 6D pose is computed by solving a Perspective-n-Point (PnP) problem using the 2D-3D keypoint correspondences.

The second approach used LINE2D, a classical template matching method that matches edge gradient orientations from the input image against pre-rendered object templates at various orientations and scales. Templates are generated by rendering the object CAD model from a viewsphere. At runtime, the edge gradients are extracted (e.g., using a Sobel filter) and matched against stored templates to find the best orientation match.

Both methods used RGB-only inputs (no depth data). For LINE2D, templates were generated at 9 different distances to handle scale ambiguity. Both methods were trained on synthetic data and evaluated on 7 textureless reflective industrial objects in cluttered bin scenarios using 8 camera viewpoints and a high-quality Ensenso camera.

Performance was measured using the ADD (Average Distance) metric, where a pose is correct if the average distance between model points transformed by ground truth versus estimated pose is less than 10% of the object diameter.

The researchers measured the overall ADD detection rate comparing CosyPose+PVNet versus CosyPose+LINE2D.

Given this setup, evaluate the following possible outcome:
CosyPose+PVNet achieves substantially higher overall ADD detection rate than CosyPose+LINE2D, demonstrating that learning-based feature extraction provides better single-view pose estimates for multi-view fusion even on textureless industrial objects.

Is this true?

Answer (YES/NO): NO